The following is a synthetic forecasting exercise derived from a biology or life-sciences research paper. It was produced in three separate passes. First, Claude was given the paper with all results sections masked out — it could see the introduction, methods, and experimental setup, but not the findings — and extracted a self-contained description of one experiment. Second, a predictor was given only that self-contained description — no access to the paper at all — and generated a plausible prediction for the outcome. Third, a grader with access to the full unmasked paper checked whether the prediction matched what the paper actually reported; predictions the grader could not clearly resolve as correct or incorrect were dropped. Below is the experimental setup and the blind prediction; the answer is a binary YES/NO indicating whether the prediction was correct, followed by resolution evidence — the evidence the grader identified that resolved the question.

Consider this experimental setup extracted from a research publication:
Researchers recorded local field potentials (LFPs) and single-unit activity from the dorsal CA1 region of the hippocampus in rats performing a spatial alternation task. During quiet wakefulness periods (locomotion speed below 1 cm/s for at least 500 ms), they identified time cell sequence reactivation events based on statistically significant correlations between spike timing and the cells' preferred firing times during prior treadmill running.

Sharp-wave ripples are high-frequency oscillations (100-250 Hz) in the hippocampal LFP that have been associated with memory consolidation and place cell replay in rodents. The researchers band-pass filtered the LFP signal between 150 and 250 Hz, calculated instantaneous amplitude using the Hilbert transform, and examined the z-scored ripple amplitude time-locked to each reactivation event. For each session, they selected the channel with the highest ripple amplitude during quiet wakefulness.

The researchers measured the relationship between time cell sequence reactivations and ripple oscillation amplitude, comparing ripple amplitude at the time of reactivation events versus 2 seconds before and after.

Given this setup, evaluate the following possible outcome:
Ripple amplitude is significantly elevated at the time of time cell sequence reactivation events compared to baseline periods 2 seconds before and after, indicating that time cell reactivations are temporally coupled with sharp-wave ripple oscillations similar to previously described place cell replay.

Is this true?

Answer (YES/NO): YES